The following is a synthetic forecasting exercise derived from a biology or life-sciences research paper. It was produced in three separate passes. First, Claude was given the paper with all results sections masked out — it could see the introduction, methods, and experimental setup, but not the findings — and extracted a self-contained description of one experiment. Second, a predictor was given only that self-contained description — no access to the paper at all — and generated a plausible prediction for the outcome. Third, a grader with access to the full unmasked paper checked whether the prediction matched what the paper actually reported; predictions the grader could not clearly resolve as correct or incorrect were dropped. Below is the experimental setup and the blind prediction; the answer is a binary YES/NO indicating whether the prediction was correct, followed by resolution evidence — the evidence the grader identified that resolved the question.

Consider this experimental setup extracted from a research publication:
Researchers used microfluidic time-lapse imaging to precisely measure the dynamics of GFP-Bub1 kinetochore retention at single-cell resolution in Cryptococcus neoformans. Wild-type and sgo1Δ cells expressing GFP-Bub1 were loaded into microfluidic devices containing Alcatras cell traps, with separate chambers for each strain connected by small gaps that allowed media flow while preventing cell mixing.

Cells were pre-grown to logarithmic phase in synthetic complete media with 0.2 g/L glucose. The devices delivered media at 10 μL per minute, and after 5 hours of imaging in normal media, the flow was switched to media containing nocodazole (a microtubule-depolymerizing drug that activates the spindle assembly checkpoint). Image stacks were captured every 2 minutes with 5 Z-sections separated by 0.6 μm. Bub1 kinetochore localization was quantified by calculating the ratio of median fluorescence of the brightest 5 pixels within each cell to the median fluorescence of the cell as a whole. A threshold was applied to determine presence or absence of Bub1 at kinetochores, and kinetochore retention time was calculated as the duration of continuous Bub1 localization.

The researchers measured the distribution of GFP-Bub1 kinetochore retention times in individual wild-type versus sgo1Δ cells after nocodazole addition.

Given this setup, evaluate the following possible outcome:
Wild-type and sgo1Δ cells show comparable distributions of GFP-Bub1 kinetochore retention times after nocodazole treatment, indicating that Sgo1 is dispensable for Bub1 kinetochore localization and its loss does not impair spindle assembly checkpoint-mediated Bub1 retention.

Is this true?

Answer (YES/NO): NO